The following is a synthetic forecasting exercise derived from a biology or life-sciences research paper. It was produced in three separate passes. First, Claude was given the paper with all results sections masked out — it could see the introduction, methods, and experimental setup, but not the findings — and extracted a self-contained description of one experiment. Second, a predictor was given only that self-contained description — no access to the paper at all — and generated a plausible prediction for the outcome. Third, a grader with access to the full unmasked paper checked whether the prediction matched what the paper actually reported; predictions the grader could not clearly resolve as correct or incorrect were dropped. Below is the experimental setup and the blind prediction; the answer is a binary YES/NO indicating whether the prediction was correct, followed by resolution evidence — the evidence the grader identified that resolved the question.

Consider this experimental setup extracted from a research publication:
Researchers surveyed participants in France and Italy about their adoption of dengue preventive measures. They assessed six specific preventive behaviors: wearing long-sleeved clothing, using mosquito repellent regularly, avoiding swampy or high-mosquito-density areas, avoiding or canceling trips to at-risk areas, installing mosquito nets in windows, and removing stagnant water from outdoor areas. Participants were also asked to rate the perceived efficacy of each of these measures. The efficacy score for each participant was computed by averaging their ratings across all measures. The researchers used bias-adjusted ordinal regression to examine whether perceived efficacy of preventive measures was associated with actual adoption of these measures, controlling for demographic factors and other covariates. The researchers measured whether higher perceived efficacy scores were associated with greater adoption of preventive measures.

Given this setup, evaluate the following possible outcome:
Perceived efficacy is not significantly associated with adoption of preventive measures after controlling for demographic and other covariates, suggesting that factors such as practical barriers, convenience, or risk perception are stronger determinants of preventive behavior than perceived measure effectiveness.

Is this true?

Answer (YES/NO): NO